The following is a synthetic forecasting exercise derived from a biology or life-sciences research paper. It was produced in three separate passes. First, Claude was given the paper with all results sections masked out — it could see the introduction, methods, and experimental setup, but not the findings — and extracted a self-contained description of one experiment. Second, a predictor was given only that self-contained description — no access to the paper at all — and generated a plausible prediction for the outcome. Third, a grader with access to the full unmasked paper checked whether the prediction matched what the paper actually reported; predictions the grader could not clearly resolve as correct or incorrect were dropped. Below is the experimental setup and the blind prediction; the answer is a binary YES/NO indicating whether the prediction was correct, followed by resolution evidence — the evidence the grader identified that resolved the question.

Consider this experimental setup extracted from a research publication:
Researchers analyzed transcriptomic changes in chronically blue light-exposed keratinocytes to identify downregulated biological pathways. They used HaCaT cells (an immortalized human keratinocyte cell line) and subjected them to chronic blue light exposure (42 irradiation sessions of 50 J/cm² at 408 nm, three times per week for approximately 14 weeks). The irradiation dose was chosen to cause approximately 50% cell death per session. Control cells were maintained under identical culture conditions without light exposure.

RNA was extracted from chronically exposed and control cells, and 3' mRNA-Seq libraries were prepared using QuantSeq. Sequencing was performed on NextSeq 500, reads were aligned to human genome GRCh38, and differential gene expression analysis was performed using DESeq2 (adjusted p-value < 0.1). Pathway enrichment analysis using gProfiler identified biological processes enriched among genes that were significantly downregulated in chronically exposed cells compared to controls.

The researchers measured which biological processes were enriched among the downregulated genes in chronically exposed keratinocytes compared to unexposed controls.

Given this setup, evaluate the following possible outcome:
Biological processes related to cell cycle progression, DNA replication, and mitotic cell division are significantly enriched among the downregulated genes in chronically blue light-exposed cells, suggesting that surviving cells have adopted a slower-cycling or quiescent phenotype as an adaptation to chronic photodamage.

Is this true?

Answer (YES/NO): NO